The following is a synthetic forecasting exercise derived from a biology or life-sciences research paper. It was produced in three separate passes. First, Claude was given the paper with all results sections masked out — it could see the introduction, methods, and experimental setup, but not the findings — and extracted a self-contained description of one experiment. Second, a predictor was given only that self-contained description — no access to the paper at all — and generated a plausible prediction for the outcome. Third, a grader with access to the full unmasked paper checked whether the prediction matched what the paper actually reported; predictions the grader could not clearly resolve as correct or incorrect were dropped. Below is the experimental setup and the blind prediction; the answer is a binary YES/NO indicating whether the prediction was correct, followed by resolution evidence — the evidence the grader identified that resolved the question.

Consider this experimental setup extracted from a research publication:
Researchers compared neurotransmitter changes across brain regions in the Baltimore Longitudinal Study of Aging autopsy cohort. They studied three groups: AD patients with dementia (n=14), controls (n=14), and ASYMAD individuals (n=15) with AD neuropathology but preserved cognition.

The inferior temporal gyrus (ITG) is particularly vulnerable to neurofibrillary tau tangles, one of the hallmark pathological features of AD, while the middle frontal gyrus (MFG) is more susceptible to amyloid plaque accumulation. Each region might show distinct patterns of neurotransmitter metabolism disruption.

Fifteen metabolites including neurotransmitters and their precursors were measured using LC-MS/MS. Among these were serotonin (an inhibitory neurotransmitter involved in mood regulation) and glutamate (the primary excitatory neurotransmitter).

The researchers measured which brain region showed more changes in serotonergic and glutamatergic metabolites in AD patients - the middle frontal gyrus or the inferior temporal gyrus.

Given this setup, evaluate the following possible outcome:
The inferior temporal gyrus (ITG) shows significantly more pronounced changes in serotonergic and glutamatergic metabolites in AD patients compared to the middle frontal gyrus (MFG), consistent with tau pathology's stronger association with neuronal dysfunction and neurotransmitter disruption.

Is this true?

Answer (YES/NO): YES